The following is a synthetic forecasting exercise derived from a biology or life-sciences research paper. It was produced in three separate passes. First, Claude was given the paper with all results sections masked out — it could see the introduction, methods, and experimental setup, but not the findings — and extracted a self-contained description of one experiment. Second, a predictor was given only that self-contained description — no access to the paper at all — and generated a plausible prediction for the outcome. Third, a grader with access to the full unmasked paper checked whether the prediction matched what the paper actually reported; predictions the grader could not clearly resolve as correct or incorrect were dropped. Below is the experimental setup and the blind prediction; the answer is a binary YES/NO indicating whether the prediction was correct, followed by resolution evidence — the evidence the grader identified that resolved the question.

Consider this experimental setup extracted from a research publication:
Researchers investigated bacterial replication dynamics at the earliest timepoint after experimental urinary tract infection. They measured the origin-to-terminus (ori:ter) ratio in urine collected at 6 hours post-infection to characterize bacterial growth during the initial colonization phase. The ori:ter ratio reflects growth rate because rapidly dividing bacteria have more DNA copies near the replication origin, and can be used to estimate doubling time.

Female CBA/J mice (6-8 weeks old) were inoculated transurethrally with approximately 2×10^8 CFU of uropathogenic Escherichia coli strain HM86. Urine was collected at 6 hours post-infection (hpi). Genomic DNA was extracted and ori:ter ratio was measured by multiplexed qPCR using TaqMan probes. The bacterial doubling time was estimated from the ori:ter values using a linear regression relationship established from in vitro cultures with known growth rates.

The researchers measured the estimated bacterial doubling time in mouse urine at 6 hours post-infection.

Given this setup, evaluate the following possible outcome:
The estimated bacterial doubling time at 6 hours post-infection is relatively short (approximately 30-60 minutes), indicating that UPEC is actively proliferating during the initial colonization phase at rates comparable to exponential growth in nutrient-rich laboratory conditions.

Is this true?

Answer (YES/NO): YES